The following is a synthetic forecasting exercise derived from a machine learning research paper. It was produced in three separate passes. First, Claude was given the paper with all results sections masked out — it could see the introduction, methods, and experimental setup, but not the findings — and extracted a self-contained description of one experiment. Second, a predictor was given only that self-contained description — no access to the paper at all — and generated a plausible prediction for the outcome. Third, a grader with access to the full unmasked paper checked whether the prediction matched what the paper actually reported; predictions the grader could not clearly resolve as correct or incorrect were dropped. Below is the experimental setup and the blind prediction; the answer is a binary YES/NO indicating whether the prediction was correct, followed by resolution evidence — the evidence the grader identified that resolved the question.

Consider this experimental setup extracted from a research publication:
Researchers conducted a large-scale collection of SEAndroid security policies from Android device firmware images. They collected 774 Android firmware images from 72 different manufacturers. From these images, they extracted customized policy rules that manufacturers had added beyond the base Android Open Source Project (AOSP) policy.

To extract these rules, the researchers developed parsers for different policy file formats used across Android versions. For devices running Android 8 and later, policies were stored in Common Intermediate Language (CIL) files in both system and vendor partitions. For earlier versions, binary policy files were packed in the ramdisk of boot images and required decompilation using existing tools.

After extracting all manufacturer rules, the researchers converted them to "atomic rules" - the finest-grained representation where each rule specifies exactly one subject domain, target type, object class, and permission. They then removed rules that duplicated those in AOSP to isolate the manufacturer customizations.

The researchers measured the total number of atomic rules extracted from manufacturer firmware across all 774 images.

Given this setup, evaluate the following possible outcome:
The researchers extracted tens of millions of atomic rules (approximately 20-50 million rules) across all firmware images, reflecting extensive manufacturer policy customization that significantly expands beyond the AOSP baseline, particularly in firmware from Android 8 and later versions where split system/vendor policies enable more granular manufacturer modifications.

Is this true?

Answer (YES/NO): NO